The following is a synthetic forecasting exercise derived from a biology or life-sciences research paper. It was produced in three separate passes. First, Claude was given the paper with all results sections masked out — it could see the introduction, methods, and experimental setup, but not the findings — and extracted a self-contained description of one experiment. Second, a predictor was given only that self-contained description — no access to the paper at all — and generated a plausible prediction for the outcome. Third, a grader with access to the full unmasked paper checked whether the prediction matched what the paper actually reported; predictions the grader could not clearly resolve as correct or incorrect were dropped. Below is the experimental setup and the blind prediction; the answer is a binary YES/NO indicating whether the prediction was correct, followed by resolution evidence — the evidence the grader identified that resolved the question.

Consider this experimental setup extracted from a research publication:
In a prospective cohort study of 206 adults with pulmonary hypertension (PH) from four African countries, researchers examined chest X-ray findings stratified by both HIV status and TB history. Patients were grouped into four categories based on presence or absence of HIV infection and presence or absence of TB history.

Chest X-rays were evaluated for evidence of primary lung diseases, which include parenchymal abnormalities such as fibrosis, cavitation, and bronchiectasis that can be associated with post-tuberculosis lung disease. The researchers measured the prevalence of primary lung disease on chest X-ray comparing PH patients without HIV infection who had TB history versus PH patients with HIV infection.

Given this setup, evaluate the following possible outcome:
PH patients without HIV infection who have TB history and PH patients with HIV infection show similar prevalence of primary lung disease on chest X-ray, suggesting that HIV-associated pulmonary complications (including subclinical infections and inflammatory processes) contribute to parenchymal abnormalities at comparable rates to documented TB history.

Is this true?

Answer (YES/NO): NO